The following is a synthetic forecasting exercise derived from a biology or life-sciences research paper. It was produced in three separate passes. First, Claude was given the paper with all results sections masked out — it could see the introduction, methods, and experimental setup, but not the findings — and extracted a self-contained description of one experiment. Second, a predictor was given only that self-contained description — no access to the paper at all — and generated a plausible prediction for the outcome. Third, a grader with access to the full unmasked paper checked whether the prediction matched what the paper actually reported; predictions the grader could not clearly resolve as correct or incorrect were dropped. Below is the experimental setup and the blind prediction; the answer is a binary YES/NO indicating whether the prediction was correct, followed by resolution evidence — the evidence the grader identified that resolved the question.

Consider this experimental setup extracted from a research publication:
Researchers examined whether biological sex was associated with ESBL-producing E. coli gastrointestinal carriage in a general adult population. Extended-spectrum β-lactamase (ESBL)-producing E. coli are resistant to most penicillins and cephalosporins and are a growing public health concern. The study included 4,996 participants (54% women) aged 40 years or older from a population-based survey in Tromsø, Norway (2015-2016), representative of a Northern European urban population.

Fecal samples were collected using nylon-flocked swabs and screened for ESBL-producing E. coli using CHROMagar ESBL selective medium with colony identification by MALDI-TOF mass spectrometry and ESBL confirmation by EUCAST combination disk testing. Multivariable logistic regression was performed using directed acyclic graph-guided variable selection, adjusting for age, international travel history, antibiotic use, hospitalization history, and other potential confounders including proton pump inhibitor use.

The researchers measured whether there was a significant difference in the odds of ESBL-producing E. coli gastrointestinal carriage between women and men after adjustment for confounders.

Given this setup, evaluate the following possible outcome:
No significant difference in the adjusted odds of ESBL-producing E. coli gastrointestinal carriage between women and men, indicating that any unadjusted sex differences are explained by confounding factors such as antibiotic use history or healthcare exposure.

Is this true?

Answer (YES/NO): YES